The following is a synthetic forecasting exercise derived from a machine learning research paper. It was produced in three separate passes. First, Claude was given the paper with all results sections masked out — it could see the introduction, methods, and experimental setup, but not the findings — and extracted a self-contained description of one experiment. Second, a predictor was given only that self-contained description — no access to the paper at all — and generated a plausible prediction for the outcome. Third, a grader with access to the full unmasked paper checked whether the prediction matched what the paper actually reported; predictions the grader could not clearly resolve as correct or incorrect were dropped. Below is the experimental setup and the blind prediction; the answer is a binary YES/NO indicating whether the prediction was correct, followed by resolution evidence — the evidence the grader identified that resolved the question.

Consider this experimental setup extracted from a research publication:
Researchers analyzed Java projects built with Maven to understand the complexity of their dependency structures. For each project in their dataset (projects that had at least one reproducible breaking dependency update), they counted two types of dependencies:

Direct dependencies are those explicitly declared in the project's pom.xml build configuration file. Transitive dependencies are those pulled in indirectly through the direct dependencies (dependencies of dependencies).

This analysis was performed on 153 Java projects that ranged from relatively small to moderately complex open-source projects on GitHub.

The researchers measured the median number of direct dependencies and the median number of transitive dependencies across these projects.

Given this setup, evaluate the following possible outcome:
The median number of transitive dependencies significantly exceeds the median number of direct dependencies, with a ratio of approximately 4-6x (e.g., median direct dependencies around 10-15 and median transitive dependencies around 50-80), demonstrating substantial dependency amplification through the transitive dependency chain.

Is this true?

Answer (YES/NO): YES